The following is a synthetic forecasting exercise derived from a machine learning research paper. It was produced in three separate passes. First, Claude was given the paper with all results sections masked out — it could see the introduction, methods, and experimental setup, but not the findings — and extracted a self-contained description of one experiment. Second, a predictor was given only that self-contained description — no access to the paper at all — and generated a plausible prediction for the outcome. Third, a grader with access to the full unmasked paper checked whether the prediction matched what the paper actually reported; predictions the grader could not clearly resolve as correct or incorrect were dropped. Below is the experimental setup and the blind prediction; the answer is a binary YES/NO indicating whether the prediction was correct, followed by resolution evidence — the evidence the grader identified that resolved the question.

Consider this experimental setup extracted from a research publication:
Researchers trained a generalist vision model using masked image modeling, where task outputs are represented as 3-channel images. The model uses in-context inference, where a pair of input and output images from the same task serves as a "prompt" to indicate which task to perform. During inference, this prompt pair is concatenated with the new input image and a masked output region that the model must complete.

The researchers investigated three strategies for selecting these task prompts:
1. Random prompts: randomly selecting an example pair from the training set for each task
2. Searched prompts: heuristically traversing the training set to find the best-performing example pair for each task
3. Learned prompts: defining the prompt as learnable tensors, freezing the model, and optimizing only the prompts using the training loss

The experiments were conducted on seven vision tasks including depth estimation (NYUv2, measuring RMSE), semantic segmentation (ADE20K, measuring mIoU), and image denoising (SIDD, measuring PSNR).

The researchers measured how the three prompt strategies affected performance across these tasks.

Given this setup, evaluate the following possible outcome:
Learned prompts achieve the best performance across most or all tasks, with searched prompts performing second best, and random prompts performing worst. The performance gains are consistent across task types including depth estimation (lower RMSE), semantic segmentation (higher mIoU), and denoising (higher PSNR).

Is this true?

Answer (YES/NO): NO